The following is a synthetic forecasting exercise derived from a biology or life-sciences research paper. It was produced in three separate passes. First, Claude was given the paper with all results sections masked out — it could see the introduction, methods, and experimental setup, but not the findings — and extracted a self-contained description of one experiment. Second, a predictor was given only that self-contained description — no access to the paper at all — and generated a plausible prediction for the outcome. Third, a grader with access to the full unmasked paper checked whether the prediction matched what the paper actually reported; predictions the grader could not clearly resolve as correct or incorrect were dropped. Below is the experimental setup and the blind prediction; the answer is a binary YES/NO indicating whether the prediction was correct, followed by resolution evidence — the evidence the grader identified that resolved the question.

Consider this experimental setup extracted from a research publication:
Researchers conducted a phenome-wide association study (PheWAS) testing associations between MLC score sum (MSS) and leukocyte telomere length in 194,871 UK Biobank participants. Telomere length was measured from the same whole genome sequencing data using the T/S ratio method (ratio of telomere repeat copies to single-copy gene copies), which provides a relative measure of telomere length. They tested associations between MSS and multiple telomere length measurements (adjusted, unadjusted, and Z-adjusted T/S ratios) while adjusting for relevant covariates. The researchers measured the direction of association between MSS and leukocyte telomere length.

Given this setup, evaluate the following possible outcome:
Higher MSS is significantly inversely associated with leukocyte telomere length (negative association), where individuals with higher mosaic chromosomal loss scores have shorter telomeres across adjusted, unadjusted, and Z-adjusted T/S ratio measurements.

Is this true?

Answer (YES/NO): NO